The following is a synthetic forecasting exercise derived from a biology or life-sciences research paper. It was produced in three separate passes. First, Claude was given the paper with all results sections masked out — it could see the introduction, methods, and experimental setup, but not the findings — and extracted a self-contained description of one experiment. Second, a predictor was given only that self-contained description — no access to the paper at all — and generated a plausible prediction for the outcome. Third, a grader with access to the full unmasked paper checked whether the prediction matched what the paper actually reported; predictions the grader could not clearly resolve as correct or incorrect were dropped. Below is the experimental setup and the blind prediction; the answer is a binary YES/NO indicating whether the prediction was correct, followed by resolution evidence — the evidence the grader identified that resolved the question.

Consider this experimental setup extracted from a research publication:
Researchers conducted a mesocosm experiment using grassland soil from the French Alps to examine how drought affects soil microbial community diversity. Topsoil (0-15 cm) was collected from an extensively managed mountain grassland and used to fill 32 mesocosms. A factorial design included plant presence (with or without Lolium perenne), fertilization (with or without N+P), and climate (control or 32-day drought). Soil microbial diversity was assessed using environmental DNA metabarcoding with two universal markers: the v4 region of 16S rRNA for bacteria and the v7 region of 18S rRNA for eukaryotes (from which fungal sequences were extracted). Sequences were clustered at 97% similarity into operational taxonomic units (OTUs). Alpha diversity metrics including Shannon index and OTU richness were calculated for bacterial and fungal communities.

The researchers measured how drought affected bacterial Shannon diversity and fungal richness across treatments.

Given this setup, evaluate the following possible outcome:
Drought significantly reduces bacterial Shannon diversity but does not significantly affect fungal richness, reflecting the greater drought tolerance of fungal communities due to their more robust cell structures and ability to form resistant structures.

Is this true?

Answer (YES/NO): NO